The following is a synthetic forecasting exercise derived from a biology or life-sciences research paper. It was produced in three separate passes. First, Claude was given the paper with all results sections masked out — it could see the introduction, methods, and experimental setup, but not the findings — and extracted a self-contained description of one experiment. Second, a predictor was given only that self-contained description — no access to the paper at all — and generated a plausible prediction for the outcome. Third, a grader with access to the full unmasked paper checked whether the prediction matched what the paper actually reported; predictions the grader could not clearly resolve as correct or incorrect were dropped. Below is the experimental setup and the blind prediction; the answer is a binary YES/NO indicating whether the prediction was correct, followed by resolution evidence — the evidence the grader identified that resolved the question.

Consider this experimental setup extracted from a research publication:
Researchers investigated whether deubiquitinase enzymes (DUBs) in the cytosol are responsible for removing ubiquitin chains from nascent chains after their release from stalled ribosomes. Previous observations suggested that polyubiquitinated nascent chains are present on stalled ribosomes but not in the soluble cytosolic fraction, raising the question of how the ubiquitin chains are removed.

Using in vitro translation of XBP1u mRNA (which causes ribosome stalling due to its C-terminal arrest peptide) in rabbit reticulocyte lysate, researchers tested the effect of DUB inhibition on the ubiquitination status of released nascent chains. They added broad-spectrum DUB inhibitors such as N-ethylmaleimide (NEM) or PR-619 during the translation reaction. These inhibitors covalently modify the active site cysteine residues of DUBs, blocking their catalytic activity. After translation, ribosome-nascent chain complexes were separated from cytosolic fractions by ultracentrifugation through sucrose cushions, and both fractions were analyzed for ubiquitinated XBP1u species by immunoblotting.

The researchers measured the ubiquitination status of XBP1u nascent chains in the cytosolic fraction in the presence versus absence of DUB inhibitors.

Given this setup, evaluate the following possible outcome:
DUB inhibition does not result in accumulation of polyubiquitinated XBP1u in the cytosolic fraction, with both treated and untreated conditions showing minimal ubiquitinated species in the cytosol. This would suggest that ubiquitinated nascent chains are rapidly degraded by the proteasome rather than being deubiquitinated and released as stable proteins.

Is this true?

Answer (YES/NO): NO